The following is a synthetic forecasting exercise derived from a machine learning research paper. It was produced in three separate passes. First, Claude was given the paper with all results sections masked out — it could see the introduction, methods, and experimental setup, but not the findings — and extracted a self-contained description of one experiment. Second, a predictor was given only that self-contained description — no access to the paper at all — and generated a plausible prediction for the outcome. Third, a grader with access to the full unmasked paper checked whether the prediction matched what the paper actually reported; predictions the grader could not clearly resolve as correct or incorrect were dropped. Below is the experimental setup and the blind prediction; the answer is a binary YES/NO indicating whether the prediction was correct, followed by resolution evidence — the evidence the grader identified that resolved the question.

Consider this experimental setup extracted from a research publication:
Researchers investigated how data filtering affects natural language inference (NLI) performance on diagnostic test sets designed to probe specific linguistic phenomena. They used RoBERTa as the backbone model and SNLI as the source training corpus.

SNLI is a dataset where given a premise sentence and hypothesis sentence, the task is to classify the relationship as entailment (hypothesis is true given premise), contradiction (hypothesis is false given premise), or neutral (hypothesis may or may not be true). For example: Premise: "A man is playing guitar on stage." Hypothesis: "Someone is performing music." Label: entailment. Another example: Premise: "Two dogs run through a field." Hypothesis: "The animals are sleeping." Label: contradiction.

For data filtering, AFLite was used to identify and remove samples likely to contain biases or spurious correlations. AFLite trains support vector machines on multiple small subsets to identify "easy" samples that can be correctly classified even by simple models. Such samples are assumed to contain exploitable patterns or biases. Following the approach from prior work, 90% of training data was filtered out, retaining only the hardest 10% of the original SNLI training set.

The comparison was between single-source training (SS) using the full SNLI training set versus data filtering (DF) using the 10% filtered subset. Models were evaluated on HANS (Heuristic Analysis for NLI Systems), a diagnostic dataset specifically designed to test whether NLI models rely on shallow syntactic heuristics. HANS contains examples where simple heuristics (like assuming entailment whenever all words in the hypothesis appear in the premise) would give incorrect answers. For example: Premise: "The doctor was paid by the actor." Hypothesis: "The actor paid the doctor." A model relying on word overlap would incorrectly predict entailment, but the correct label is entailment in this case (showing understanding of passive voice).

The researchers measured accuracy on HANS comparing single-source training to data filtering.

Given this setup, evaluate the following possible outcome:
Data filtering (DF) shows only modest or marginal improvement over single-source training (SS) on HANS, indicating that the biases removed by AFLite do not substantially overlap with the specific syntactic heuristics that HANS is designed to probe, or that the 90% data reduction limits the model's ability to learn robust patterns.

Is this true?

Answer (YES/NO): NO